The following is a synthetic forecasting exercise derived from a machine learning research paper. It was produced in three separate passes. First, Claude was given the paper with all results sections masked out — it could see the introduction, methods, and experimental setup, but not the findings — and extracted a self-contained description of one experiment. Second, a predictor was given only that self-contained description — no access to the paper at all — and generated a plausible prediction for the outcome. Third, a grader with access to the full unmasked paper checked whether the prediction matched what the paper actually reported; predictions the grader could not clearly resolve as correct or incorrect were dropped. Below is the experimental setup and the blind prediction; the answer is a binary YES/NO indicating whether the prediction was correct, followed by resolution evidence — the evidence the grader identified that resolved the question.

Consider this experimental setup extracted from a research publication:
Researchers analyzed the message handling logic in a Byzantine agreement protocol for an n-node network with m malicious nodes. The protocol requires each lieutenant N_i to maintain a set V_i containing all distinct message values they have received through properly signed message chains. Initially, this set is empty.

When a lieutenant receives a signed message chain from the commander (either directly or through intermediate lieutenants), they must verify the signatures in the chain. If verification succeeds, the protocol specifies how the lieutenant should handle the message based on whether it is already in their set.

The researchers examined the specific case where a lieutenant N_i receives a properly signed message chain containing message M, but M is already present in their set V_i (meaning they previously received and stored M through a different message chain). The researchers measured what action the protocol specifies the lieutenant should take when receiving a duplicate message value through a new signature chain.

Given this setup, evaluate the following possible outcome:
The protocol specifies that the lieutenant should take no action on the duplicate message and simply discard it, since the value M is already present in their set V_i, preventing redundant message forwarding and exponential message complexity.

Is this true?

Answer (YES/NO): YES